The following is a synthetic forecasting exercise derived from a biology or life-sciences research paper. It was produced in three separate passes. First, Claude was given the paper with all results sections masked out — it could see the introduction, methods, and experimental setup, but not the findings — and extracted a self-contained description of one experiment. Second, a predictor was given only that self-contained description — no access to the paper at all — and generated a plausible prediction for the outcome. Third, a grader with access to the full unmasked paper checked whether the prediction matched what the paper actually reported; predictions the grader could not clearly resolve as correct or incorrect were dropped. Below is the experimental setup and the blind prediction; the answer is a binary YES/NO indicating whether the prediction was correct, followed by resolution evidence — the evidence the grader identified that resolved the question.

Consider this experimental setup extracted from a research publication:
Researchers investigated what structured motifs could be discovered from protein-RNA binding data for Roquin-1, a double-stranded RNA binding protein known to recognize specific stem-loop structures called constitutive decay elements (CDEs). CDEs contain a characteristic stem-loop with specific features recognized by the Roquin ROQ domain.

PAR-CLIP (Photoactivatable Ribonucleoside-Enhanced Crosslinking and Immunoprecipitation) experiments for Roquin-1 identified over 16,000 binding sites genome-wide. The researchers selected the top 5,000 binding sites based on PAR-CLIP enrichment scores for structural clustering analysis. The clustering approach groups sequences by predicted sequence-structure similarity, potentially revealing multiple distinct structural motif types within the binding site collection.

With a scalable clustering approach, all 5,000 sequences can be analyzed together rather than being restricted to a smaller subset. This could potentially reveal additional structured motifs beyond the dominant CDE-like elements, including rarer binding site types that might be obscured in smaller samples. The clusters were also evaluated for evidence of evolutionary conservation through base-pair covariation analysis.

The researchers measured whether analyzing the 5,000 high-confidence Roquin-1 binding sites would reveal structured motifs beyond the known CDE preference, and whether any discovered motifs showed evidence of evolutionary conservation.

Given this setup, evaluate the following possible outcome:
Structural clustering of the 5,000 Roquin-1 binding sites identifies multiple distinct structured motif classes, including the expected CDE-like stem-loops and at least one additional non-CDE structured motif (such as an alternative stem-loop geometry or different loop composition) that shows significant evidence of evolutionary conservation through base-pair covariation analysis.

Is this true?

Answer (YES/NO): NO